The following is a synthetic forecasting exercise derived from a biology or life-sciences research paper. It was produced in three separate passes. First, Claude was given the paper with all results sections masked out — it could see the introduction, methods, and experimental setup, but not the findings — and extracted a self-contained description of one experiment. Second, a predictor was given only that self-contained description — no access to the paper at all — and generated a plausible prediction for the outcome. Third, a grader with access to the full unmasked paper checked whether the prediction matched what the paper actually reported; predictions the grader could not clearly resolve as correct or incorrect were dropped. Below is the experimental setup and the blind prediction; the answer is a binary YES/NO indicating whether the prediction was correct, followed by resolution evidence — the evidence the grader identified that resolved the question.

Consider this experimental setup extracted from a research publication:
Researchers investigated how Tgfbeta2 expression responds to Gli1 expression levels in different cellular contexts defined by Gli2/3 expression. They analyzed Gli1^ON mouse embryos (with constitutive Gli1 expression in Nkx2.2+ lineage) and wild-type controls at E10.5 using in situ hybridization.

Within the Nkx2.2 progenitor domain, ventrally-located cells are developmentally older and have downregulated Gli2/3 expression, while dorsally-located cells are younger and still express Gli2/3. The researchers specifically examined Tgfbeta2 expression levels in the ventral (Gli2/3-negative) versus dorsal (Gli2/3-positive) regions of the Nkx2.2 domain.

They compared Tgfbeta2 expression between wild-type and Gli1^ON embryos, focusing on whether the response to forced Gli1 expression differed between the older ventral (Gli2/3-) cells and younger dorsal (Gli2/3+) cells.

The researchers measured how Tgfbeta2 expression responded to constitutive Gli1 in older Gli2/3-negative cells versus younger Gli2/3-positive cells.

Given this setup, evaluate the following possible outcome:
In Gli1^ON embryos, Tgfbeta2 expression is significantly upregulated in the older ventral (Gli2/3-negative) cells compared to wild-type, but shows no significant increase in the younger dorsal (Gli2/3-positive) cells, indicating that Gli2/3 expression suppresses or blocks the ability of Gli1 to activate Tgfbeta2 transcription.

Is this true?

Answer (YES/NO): YES